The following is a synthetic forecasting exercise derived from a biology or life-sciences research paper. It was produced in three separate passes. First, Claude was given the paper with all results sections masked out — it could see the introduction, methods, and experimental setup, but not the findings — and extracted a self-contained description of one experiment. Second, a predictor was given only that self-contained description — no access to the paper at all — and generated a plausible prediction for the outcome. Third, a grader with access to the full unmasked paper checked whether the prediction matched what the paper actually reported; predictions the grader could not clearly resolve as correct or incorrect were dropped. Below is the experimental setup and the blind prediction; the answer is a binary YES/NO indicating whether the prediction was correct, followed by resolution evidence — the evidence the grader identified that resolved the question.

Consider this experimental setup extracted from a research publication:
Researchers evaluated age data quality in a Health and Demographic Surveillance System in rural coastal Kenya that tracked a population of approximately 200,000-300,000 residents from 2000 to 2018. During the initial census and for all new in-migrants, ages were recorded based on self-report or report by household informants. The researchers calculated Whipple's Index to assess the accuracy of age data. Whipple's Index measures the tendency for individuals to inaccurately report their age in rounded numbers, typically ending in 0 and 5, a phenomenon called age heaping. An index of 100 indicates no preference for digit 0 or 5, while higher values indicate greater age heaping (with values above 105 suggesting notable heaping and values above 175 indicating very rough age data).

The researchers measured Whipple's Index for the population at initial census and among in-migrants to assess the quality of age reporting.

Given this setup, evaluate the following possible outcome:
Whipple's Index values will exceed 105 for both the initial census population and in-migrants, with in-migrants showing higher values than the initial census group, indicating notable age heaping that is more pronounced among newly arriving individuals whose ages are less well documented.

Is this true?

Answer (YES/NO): NO